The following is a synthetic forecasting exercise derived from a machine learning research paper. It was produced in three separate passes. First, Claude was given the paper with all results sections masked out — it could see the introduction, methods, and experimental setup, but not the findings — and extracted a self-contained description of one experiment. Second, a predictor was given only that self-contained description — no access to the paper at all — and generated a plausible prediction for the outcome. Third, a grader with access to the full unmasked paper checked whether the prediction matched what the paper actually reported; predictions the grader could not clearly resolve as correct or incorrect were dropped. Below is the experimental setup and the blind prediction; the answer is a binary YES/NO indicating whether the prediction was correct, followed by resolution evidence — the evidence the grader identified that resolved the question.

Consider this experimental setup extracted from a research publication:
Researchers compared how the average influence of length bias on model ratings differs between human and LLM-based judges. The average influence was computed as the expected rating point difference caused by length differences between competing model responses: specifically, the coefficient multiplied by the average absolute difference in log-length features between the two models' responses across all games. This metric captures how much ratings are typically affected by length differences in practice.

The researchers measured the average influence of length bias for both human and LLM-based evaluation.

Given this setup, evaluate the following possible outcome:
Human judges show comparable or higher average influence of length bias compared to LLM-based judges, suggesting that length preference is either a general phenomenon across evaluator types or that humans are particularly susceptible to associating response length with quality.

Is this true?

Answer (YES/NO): NO